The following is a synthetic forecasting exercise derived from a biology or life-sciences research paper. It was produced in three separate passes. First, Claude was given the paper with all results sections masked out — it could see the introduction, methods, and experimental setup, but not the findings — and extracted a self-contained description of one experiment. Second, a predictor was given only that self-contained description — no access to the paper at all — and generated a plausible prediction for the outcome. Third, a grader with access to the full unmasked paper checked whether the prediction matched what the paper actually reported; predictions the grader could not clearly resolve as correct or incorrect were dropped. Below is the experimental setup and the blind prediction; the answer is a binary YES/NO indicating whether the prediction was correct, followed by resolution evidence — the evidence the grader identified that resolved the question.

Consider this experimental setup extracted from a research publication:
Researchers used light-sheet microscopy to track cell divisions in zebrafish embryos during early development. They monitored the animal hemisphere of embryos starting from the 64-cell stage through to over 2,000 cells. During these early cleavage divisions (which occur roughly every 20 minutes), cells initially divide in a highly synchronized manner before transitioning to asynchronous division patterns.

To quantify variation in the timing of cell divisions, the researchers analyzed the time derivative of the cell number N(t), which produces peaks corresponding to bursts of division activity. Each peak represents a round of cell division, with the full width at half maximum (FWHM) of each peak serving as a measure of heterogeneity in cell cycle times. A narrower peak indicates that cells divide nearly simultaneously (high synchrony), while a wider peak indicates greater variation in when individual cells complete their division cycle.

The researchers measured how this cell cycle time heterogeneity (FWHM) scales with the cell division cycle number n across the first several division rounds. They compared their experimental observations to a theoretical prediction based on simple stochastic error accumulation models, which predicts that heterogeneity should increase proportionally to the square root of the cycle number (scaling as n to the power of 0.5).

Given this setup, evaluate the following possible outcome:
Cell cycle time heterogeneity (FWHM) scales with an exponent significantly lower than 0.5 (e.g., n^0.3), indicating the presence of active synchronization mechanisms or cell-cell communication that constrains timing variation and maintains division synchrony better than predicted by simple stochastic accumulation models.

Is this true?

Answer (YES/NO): NO